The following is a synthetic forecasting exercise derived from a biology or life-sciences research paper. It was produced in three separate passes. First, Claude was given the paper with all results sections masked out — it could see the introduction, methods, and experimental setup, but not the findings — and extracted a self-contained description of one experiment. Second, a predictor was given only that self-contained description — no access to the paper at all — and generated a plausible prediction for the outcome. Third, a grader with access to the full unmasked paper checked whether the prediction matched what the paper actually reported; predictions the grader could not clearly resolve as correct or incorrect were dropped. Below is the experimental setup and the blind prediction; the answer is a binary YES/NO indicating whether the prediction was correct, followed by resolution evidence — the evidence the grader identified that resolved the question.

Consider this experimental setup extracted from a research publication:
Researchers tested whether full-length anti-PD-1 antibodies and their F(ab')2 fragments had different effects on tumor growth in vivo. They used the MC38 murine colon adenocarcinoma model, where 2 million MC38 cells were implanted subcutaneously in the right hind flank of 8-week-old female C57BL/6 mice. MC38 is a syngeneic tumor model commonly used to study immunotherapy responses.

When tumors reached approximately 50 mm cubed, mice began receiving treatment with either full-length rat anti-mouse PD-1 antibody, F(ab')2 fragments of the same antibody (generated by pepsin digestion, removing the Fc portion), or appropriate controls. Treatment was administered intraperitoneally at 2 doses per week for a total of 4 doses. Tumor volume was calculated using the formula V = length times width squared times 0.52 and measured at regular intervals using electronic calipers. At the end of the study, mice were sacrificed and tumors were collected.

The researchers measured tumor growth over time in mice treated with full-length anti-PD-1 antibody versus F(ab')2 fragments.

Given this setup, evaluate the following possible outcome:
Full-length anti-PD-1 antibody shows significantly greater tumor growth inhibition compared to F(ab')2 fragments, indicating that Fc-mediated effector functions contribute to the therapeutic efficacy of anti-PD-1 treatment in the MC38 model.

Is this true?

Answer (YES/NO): NO